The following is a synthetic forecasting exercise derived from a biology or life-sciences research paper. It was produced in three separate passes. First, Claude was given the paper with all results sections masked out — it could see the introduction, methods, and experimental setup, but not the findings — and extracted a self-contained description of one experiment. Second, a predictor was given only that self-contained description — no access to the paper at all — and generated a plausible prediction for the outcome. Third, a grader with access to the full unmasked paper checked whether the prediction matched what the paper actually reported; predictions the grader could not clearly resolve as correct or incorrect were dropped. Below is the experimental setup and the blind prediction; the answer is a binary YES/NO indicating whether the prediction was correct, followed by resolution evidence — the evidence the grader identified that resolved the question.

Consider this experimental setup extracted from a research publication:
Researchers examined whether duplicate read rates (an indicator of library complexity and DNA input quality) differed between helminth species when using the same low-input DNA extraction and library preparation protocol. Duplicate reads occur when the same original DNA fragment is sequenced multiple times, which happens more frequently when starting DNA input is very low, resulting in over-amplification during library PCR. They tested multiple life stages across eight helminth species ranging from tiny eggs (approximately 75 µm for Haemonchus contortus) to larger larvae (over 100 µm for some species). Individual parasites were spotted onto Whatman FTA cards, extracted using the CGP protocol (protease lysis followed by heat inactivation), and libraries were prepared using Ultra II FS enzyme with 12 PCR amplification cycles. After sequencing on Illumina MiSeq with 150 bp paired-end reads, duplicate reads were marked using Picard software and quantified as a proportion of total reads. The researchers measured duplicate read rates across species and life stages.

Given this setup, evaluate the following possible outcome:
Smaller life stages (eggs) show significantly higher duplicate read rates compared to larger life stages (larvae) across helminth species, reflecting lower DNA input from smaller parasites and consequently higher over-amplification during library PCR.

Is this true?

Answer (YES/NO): NO